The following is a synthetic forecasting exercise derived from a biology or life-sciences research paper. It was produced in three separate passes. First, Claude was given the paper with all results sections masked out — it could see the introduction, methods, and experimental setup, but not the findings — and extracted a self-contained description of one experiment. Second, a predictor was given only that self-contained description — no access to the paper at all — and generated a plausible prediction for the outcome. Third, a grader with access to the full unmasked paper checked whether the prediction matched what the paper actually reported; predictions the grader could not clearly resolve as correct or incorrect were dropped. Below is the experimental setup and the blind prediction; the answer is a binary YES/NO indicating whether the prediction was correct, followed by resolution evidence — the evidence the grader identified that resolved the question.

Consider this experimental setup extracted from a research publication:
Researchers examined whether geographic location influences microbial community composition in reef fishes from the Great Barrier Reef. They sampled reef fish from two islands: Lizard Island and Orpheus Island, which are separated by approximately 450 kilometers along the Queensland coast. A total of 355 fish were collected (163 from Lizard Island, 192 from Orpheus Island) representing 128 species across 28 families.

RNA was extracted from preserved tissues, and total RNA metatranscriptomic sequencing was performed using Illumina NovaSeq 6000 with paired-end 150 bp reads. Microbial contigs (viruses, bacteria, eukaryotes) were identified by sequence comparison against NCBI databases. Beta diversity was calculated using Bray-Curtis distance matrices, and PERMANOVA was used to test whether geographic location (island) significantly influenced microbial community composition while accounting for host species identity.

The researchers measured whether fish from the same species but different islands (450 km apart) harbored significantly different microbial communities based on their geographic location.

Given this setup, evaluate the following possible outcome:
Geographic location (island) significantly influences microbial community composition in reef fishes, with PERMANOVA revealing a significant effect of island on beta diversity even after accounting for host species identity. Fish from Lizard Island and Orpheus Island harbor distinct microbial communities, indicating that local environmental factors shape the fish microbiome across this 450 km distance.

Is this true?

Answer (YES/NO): NO